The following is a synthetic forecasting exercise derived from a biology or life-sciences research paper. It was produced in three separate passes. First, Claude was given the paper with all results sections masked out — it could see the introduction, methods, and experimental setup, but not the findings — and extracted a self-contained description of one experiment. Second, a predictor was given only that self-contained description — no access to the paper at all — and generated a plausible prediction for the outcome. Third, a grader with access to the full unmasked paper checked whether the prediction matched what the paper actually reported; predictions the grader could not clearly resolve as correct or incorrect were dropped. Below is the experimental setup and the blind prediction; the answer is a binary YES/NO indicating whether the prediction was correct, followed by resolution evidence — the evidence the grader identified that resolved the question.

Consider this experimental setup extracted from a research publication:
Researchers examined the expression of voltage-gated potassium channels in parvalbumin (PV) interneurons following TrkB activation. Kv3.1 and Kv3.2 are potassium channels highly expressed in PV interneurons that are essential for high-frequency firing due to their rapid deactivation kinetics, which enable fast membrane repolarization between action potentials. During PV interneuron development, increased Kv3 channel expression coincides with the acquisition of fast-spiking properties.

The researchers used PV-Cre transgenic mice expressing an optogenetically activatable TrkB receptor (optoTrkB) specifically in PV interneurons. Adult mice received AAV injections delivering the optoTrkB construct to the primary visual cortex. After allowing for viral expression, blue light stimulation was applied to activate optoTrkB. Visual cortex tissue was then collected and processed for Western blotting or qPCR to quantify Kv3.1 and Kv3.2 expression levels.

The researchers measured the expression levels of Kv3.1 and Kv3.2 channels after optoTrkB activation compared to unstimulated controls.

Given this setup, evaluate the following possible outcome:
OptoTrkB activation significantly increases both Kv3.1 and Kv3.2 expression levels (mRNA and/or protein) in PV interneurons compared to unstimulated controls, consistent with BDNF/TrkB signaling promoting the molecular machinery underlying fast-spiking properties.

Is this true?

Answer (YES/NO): NO